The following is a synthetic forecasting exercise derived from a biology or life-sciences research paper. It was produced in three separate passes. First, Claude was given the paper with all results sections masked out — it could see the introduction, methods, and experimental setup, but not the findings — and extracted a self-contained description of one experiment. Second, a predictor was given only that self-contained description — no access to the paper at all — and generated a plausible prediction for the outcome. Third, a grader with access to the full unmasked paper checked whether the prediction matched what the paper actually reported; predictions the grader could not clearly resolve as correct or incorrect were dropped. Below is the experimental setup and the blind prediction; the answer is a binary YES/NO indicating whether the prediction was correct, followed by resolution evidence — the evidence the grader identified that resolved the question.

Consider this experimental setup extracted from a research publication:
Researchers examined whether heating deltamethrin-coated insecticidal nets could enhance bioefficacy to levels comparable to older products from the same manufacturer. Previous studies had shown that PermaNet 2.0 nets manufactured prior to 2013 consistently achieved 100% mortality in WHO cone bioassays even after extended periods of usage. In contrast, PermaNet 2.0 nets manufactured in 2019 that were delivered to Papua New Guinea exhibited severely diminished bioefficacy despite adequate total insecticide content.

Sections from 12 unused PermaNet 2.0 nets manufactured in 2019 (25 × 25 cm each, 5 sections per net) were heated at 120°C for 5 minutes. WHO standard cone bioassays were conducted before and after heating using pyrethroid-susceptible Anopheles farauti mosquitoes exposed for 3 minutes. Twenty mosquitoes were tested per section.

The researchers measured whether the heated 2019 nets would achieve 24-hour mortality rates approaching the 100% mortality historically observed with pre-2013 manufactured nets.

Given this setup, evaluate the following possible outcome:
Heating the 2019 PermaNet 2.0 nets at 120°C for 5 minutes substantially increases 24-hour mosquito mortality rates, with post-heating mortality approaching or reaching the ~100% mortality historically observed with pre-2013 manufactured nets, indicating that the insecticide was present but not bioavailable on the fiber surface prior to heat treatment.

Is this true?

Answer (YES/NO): NO